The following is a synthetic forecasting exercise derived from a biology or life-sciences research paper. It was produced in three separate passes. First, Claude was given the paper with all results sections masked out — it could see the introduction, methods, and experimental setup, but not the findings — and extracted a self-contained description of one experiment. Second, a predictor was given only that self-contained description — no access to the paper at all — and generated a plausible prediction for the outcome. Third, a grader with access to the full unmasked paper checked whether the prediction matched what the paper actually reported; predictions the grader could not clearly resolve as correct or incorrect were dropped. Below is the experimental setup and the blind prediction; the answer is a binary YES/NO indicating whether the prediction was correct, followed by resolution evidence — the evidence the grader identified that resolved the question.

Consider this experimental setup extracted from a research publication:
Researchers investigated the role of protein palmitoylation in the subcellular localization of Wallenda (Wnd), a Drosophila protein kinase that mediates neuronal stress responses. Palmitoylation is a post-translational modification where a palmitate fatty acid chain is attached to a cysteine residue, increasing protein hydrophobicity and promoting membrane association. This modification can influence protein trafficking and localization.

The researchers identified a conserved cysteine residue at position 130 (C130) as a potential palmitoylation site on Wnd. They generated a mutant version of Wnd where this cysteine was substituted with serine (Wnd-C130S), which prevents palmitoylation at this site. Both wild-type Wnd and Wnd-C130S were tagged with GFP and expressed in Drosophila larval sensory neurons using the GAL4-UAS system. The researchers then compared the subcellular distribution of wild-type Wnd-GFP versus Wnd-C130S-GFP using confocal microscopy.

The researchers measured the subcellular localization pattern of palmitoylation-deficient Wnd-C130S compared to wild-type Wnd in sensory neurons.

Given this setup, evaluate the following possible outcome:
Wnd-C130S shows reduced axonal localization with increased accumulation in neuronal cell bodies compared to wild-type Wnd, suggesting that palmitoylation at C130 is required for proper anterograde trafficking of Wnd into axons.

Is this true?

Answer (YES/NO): YES